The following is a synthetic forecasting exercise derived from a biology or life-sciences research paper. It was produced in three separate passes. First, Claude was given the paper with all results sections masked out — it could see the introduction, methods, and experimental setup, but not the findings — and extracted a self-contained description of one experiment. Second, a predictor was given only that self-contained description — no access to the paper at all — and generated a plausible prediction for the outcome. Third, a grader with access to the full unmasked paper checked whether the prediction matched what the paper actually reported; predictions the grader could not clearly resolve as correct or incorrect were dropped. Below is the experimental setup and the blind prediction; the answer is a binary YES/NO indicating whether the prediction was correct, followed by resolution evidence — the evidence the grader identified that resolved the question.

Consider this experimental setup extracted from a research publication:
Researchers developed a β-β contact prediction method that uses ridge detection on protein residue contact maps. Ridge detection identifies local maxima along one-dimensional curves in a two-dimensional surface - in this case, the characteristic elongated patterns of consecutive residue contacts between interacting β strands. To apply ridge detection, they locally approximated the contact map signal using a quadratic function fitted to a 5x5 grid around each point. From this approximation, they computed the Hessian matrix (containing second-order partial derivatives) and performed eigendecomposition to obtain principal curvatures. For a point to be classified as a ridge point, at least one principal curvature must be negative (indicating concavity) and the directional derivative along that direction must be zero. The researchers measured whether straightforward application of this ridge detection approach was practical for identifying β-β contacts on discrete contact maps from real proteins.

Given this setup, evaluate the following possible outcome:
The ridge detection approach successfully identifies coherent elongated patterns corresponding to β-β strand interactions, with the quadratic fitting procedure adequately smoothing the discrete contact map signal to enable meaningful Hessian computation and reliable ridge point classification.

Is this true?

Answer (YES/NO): NO